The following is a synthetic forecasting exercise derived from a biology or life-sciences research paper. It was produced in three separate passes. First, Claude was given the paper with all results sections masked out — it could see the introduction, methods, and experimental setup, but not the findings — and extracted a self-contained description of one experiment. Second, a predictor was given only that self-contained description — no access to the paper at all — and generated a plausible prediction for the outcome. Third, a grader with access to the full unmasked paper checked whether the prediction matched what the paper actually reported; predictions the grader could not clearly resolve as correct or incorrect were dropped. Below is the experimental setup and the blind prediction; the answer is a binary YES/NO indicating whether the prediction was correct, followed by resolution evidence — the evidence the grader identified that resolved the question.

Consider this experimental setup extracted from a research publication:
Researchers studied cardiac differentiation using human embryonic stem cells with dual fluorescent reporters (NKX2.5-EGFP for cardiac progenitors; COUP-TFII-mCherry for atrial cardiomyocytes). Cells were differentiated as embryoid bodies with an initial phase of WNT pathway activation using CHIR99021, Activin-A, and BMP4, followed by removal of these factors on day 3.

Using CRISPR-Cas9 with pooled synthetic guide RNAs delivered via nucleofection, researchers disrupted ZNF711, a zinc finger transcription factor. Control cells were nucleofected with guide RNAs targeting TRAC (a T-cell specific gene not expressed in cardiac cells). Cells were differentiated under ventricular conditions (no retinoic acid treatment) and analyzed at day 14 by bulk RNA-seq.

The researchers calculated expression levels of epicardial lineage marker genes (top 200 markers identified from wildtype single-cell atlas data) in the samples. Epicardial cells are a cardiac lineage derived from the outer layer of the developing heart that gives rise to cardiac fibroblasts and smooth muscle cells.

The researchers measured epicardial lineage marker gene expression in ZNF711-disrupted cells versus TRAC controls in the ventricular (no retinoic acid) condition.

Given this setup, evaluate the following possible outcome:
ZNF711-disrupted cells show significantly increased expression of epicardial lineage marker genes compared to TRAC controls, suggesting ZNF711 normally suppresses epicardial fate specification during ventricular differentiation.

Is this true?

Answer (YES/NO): YES